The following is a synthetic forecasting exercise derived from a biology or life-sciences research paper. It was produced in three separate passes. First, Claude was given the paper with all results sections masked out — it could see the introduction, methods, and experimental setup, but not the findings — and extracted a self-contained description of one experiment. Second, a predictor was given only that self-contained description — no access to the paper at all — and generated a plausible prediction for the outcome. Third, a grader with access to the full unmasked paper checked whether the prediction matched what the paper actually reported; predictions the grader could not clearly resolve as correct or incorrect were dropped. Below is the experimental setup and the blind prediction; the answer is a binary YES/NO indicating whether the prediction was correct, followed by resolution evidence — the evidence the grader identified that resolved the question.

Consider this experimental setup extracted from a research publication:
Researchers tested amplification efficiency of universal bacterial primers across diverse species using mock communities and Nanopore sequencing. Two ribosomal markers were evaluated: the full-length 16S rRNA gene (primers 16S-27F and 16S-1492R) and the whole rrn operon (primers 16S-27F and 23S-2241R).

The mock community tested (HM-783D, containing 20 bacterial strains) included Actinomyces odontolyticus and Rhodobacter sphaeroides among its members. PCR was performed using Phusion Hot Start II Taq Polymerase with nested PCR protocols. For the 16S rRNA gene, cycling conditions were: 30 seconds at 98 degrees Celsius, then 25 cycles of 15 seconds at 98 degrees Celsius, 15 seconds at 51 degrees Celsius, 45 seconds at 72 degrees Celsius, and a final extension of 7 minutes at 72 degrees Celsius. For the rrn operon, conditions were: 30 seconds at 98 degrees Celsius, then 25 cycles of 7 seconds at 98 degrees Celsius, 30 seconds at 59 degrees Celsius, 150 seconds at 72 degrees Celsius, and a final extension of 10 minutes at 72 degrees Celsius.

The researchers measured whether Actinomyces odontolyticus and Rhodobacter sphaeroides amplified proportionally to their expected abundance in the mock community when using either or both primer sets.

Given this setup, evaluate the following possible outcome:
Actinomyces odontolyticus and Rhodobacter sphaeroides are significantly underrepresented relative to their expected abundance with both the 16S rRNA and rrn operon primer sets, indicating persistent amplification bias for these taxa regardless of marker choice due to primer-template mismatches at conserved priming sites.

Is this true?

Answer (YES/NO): YES